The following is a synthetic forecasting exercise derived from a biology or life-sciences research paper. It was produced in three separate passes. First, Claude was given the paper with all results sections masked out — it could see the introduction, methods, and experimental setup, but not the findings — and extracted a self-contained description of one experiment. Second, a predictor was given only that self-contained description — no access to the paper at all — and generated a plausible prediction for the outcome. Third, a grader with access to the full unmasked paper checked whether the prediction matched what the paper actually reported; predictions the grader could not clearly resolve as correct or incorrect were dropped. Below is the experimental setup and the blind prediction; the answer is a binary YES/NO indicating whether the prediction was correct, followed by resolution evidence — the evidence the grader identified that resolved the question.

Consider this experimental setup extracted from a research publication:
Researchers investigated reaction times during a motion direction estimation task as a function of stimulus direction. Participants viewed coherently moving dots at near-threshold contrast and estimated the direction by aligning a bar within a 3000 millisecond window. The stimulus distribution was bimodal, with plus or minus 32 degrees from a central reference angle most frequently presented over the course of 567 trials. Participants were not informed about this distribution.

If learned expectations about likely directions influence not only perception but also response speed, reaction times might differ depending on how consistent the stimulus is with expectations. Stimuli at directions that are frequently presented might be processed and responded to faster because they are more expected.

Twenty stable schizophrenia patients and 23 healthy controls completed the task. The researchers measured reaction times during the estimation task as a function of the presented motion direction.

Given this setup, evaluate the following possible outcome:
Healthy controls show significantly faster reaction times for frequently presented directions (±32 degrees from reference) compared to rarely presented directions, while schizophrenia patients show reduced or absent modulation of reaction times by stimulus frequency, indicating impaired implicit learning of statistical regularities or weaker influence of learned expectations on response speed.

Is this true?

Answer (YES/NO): NO